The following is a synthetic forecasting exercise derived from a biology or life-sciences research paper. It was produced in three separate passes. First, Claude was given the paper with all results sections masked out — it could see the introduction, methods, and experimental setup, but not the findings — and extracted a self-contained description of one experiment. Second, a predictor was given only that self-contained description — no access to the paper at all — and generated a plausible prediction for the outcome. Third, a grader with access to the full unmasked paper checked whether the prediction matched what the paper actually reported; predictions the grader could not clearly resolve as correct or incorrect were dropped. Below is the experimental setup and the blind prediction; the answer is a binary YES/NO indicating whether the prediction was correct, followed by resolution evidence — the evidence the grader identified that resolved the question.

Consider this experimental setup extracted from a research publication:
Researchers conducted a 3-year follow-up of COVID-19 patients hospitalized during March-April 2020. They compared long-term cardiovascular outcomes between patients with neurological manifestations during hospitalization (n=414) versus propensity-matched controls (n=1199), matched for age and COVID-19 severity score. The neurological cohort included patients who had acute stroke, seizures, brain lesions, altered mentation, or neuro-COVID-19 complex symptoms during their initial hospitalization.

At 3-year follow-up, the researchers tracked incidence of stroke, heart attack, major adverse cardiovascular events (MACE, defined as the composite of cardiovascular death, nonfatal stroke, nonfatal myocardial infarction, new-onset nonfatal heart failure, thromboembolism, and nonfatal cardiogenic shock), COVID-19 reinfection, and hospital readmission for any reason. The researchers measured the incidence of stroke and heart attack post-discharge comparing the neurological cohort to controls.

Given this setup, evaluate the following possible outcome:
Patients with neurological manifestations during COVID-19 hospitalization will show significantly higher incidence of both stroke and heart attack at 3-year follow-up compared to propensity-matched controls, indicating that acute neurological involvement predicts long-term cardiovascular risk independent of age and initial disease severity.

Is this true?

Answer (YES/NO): NO